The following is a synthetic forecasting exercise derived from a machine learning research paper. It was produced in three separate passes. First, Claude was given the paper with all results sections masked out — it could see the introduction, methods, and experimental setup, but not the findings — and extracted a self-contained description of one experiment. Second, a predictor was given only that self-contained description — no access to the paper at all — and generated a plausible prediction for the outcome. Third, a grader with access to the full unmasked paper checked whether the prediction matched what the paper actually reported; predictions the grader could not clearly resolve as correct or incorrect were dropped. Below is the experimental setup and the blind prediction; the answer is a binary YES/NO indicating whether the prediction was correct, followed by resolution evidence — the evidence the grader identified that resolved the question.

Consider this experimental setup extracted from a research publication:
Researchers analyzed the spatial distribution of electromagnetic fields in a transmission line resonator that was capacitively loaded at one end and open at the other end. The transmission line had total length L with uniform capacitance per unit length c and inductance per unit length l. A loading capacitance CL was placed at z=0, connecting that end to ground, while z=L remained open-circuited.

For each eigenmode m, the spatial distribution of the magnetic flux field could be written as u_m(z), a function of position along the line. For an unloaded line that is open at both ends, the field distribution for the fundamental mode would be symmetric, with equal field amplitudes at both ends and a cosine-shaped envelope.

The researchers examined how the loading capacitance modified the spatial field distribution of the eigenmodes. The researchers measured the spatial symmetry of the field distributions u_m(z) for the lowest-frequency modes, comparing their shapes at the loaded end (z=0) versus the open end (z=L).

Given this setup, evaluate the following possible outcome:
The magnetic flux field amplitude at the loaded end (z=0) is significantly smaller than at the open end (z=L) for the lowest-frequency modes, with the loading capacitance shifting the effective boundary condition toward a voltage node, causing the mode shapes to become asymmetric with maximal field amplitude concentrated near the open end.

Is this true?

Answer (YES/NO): NO